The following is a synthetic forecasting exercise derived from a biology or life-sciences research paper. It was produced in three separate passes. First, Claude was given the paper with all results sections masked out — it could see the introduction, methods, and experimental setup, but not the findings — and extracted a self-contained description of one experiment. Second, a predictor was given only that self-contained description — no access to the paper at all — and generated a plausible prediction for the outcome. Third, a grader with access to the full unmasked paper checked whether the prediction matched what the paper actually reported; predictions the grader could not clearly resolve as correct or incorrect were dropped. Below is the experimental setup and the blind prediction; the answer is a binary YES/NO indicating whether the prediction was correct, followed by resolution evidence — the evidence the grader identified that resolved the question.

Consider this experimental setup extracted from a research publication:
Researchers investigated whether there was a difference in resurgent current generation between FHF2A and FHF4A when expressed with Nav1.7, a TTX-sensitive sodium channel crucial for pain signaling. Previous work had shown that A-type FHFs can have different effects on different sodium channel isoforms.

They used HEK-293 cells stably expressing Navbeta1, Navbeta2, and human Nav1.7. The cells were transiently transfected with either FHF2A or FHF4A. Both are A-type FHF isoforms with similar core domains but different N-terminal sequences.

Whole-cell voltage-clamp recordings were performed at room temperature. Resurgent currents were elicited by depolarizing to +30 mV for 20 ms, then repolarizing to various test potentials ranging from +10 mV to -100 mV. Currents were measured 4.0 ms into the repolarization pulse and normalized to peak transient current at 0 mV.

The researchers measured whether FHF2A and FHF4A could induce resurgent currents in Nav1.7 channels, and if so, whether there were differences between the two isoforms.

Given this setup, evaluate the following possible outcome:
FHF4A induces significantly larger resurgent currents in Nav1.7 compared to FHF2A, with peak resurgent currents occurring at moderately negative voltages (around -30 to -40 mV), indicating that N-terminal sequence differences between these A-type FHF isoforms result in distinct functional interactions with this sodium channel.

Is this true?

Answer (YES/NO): NO